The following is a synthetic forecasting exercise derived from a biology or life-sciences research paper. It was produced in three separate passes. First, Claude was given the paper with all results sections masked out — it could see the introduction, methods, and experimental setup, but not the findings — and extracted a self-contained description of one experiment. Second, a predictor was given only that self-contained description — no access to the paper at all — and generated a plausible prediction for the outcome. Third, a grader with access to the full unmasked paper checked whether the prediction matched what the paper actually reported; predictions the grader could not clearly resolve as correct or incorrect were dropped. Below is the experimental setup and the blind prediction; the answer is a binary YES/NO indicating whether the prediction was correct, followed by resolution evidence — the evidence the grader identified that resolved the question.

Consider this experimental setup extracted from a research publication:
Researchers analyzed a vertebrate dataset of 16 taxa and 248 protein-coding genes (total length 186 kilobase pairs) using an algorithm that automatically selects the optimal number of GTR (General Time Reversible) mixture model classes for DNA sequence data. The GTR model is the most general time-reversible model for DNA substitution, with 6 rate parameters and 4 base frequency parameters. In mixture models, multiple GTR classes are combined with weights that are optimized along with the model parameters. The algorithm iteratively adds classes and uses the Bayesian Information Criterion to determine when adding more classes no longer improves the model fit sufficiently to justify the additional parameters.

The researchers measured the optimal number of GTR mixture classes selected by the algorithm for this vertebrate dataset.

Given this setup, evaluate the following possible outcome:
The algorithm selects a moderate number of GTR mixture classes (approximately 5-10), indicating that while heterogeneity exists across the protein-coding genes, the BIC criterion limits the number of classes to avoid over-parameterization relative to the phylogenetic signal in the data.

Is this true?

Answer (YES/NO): YES